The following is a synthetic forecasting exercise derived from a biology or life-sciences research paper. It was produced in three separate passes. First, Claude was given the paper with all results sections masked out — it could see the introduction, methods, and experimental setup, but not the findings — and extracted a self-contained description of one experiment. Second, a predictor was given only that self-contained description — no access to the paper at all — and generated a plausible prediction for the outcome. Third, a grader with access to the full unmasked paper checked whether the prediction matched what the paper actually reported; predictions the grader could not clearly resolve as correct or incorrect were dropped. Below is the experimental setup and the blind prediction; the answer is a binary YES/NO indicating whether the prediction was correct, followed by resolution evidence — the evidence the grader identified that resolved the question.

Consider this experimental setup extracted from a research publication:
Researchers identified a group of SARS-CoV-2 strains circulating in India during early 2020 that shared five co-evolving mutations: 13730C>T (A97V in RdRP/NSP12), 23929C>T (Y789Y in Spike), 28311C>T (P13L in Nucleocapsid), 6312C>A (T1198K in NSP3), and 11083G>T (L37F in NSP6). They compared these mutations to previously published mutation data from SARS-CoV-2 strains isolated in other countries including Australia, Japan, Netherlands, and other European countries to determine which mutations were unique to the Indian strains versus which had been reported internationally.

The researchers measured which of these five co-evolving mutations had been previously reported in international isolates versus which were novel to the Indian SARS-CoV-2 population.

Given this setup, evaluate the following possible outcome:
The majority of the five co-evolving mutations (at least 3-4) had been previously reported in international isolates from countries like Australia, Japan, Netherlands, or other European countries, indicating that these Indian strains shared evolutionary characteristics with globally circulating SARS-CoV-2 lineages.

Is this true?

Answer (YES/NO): NO